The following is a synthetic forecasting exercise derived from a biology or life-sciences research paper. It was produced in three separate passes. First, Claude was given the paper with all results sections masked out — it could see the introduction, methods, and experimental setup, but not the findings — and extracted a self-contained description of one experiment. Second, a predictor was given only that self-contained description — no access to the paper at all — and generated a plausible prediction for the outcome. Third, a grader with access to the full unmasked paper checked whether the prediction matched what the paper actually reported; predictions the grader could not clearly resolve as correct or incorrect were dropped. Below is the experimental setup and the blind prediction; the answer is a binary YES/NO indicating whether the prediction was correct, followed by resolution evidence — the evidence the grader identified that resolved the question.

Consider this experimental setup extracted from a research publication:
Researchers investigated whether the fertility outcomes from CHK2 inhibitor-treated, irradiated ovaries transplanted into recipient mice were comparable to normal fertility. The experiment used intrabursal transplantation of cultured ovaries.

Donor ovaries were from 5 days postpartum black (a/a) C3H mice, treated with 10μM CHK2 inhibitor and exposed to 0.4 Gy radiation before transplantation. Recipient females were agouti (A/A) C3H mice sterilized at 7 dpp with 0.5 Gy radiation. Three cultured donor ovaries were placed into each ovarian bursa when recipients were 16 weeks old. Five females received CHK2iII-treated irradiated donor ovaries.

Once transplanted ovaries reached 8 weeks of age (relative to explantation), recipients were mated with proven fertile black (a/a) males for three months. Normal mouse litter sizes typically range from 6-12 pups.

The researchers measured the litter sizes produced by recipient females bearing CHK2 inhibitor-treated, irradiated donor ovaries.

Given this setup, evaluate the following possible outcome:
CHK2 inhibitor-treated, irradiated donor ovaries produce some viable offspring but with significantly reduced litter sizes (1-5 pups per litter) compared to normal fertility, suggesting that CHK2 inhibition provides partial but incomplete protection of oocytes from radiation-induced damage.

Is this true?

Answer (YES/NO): YES